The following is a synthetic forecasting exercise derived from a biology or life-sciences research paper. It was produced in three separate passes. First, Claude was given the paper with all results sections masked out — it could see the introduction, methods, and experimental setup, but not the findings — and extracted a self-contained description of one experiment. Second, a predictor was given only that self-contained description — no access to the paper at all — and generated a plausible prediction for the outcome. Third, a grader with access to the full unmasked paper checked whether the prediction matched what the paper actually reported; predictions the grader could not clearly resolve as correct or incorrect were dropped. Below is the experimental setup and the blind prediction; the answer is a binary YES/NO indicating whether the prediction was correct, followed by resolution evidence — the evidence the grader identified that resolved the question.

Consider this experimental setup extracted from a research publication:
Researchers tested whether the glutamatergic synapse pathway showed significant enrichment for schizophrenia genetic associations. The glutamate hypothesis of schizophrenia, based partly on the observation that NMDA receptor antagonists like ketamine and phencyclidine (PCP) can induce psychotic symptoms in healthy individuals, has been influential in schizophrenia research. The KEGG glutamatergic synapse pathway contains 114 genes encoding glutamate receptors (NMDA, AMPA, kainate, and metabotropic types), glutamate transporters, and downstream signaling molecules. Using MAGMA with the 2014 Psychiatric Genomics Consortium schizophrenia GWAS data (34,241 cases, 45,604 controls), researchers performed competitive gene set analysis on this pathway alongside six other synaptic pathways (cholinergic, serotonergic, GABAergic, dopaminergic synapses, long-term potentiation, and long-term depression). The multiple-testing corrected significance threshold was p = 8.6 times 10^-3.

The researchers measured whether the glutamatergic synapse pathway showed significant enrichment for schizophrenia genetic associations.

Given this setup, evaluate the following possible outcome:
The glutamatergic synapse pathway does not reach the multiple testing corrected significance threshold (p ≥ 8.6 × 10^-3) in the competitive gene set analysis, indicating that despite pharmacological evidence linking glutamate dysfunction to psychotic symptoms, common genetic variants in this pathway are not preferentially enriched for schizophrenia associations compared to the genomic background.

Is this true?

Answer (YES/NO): YES